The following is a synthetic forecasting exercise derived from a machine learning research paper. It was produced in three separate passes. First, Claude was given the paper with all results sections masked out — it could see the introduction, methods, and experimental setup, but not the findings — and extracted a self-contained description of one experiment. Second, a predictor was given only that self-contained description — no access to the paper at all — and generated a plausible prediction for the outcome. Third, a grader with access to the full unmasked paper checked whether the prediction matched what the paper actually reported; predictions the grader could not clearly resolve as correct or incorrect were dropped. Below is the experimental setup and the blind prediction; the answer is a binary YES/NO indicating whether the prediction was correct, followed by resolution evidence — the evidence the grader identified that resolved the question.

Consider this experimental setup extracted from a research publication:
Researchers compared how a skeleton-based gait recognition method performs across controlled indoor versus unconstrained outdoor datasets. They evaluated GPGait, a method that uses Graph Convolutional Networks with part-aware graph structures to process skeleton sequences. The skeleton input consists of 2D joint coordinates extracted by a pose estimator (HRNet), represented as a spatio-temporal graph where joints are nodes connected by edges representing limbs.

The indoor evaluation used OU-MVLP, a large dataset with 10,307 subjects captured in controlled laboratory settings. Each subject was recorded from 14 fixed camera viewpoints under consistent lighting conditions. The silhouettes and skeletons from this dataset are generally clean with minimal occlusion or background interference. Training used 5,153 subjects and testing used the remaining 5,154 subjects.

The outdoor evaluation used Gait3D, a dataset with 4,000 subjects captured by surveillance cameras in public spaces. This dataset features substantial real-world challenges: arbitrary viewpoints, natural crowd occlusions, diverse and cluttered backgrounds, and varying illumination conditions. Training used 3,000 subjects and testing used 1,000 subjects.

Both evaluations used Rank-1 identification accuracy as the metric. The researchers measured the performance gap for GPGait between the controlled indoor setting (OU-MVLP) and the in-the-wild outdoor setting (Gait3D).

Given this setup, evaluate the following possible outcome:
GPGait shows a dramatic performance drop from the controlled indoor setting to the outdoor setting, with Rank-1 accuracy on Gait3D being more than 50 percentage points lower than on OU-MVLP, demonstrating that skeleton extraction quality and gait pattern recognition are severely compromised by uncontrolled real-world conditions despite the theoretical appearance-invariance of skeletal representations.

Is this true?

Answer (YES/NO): NO